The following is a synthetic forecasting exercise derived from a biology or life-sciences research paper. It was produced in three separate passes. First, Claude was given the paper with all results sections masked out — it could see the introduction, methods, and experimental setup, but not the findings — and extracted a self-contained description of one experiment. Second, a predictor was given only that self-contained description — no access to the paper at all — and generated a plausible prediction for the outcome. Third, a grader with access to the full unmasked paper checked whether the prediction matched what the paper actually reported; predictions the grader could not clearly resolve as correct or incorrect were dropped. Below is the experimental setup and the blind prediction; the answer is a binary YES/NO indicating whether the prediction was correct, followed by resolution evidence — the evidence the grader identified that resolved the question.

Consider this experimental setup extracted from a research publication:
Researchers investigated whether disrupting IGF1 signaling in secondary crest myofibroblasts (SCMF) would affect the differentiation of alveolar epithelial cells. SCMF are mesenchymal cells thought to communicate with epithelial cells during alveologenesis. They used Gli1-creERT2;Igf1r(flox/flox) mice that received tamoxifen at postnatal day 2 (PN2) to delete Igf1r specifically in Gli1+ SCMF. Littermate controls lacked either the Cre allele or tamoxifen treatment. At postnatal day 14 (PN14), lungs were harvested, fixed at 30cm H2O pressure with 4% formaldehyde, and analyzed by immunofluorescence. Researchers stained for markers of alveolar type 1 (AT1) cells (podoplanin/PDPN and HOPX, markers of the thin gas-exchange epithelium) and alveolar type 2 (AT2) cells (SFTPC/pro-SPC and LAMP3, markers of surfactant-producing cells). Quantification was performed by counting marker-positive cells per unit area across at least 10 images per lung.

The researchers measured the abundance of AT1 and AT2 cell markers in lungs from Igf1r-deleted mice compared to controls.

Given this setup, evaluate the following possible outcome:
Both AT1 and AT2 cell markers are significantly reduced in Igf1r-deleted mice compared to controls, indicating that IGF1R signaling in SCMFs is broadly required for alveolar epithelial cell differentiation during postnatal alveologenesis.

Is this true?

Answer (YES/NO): YES